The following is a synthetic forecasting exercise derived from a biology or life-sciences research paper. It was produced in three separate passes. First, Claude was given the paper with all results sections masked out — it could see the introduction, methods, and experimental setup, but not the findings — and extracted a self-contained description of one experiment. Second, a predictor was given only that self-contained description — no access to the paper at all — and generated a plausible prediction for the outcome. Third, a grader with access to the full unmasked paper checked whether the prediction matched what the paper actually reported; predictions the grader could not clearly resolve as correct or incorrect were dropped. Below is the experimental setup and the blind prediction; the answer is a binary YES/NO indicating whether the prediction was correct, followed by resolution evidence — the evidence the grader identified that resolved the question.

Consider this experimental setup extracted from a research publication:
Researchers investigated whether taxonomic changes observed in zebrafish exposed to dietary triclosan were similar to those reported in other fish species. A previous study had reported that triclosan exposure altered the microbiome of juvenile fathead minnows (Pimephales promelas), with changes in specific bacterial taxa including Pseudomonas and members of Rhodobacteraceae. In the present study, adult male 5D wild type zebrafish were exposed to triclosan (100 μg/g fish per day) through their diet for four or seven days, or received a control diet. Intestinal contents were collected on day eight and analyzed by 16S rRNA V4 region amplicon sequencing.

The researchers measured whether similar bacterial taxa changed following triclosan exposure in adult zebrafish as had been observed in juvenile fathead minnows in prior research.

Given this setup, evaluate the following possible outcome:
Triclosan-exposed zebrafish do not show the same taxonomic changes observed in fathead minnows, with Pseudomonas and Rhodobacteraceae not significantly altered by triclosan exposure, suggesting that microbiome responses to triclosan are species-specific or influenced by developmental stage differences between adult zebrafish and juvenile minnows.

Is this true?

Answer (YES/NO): NO